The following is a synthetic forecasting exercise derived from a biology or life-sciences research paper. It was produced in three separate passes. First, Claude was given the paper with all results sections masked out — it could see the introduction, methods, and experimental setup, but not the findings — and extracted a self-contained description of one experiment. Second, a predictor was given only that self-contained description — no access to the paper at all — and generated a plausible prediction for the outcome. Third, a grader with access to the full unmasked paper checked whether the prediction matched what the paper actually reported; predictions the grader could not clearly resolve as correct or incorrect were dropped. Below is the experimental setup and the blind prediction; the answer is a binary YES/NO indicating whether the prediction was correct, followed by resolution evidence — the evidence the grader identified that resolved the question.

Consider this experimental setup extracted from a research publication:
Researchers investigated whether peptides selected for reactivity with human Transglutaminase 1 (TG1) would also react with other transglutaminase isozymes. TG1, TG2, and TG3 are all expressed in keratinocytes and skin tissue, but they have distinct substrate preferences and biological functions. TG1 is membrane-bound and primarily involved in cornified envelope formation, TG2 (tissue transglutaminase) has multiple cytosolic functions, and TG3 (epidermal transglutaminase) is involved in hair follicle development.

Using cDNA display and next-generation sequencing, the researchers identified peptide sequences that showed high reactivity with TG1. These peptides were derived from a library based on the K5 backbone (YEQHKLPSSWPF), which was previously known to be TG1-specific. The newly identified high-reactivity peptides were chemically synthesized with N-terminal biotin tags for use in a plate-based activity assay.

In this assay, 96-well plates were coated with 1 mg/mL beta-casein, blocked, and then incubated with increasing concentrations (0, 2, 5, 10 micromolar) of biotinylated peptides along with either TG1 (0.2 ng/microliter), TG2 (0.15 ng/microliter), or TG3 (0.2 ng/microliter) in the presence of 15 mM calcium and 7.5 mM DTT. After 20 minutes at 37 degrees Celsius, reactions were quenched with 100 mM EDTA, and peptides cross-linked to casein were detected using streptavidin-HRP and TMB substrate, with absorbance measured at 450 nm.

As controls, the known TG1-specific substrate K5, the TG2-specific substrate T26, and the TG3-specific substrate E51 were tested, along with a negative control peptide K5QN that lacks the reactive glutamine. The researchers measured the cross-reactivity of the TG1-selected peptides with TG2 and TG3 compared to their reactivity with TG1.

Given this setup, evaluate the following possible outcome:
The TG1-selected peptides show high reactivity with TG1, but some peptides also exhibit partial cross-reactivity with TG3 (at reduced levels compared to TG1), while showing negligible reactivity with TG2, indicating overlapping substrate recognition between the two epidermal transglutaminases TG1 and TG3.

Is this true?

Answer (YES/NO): NO